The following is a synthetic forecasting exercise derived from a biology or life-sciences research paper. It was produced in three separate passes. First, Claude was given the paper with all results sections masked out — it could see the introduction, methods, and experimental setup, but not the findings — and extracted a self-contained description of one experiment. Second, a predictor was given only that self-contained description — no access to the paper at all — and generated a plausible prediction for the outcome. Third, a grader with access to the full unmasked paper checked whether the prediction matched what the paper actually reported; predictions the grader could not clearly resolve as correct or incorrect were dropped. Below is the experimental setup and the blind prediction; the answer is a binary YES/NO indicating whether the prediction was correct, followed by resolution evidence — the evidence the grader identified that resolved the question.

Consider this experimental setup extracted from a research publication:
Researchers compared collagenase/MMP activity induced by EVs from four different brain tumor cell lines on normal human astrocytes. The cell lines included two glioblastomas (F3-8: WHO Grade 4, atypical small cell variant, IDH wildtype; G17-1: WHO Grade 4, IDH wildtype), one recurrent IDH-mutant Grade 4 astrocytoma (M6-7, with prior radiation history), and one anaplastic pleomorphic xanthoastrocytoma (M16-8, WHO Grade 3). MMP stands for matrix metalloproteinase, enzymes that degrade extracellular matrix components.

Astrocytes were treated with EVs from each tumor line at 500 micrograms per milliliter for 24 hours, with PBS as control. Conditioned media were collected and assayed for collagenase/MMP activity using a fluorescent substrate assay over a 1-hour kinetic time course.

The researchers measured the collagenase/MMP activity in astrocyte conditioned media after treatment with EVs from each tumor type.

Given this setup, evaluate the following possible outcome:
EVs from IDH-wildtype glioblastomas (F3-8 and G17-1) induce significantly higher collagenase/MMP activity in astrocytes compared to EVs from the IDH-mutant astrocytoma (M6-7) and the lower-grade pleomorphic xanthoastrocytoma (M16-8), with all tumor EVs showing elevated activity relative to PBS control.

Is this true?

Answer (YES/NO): NO